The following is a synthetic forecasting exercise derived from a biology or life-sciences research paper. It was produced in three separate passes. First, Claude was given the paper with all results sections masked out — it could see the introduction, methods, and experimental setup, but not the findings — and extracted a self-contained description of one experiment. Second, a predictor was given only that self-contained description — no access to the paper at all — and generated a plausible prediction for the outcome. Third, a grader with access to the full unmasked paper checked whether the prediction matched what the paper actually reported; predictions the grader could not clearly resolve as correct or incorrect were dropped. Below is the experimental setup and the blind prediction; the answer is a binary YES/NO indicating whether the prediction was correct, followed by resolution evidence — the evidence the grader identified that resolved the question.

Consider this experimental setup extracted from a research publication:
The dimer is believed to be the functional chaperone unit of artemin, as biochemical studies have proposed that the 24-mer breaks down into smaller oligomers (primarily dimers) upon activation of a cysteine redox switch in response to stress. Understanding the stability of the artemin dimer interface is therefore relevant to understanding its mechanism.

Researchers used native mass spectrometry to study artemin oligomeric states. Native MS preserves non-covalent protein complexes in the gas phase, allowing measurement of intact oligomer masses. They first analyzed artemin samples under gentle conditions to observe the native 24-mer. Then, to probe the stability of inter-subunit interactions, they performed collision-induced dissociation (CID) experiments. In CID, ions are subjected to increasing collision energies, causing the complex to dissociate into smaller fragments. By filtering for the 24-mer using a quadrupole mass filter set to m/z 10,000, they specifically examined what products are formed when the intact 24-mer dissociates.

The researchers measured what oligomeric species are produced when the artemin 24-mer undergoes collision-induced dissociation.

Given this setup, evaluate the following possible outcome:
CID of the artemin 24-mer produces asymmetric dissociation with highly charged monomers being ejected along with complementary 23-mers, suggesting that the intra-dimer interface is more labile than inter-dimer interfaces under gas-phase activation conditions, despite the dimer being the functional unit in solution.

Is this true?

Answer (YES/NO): NO